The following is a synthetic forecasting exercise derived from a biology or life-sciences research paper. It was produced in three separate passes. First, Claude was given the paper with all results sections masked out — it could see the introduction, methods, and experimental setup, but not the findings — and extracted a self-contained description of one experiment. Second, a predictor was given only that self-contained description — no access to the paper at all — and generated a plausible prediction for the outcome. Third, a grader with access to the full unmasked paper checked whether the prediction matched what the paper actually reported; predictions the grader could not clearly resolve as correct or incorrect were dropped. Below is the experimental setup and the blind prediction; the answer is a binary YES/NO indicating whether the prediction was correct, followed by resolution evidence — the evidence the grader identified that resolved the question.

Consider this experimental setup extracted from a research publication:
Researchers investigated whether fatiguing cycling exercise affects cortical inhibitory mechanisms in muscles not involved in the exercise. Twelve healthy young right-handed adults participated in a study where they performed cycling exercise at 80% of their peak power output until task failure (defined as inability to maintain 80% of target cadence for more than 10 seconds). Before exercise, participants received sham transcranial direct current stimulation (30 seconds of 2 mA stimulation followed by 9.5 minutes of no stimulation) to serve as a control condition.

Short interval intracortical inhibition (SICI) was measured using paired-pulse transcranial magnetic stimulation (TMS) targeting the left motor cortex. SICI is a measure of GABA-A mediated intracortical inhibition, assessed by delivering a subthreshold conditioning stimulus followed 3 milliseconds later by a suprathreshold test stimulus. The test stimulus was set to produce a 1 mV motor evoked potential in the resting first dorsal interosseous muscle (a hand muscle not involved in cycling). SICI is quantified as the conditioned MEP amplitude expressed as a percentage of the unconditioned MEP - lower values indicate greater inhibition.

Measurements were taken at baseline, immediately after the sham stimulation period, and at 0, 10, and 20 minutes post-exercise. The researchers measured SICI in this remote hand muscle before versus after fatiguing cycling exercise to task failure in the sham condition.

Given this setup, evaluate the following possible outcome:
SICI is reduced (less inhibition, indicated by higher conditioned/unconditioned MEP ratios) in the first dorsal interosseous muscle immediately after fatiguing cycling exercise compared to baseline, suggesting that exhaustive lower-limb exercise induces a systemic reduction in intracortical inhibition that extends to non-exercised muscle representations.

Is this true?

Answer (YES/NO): NO